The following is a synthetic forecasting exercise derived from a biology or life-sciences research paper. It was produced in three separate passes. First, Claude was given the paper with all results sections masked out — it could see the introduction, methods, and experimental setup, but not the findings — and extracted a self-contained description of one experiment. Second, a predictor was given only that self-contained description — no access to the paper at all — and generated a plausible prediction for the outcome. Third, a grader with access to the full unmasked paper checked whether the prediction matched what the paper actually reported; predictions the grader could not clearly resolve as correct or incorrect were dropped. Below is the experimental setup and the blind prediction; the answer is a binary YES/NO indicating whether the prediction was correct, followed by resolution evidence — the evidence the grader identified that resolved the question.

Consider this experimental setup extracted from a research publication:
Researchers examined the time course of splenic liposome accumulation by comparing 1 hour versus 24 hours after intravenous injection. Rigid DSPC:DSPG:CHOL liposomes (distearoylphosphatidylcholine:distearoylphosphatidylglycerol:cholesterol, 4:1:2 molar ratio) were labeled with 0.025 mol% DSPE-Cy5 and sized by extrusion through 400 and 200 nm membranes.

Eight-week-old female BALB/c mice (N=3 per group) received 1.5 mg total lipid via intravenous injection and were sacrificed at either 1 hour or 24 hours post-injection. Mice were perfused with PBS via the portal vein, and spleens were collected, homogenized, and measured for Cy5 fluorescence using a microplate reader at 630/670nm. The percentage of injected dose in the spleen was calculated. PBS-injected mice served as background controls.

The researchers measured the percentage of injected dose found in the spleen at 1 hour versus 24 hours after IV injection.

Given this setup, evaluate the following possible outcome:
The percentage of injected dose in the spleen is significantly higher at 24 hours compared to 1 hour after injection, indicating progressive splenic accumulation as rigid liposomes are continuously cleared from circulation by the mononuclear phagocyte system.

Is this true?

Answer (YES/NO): NO